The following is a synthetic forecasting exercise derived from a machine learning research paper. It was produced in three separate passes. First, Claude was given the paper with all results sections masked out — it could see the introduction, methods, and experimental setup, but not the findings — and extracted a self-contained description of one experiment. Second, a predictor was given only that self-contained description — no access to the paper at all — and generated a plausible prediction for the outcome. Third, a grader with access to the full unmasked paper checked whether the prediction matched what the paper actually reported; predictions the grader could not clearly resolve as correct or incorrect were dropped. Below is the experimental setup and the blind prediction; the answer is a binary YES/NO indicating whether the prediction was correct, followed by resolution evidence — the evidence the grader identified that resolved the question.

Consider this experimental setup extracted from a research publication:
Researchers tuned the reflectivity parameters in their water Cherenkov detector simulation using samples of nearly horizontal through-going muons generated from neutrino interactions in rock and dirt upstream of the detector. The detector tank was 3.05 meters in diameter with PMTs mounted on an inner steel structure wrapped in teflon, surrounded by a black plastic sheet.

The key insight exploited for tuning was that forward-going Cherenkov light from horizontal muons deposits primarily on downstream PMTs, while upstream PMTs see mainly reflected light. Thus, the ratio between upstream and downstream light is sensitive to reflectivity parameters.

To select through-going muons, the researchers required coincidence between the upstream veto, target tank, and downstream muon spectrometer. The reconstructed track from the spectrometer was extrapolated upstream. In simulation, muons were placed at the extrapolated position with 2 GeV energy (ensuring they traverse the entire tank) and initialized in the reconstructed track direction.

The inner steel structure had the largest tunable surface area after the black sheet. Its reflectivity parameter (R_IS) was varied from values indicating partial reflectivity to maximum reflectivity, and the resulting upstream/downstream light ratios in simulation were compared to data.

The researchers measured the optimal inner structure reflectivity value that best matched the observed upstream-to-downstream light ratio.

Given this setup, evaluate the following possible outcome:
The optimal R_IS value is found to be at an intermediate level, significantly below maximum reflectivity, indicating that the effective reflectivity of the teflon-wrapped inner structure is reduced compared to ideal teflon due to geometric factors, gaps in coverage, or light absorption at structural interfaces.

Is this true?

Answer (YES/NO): NO